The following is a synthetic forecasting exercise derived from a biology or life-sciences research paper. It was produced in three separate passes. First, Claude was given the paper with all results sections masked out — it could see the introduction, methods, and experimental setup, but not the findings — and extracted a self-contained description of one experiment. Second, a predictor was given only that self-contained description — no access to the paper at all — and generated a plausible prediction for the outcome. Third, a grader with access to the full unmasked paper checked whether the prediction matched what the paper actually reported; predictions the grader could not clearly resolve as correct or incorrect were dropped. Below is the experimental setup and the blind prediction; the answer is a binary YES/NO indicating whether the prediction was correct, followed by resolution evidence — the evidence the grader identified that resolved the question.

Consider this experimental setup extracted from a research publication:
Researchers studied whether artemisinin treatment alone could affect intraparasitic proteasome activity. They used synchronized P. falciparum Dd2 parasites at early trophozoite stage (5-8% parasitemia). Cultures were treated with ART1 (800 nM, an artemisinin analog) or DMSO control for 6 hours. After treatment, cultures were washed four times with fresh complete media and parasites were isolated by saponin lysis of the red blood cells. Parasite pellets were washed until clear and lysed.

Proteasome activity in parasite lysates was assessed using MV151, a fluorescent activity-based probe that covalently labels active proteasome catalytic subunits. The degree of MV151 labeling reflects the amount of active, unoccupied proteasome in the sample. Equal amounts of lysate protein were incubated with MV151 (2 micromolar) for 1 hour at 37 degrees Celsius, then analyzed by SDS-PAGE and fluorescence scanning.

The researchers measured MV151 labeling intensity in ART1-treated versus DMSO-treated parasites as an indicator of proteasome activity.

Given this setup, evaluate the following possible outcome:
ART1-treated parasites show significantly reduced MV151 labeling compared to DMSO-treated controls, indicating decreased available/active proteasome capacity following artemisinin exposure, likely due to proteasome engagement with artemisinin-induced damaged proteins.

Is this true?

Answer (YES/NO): NO